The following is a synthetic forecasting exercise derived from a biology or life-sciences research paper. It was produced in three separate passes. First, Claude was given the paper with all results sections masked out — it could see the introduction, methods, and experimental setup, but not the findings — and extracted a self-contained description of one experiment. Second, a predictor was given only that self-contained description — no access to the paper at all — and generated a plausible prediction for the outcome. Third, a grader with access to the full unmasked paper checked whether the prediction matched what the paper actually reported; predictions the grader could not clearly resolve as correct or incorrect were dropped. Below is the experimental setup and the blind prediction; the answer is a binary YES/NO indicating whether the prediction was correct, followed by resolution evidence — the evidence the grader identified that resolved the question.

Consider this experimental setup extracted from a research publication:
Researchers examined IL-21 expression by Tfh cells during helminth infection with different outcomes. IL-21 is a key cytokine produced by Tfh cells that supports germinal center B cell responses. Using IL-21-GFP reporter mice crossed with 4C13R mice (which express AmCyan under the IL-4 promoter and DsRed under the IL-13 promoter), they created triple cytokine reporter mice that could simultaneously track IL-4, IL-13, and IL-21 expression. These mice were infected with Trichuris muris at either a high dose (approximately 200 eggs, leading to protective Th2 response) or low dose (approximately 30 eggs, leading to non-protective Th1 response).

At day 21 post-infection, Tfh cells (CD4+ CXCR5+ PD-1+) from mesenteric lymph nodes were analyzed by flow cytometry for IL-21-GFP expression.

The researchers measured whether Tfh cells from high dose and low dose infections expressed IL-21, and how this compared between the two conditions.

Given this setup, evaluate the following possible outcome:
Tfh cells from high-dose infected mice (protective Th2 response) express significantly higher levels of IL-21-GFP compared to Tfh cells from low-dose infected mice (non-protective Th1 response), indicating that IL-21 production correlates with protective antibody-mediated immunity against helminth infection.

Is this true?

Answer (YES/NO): NO